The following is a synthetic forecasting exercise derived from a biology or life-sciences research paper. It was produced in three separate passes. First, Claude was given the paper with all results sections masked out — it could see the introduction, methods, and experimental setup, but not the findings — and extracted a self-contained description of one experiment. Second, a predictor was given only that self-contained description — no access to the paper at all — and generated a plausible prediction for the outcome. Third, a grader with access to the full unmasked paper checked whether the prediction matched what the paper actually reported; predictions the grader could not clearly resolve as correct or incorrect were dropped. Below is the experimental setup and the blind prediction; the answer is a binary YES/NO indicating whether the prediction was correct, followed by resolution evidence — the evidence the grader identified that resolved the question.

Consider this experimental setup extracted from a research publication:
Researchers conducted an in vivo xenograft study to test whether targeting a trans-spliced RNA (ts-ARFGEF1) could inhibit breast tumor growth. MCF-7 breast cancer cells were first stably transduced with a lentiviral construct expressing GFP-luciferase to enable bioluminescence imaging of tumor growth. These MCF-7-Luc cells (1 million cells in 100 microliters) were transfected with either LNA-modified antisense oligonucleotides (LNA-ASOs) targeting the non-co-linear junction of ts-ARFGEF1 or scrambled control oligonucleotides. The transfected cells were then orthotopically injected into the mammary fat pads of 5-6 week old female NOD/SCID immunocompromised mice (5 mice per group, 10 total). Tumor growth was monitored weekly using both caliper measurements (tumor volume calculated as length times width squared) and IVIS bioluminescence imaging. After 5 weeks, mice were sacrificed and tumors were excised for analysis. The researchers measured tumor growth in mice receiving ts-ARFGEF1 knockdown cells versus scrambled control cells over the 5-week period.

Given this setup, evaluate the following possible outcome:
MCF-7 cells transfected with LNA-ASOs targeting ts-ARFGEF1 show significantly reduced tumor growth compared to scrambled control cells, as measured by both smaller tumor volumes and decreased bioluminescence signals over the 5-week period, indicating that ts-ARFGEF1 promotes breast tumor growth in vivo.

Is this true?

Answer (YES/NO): YES